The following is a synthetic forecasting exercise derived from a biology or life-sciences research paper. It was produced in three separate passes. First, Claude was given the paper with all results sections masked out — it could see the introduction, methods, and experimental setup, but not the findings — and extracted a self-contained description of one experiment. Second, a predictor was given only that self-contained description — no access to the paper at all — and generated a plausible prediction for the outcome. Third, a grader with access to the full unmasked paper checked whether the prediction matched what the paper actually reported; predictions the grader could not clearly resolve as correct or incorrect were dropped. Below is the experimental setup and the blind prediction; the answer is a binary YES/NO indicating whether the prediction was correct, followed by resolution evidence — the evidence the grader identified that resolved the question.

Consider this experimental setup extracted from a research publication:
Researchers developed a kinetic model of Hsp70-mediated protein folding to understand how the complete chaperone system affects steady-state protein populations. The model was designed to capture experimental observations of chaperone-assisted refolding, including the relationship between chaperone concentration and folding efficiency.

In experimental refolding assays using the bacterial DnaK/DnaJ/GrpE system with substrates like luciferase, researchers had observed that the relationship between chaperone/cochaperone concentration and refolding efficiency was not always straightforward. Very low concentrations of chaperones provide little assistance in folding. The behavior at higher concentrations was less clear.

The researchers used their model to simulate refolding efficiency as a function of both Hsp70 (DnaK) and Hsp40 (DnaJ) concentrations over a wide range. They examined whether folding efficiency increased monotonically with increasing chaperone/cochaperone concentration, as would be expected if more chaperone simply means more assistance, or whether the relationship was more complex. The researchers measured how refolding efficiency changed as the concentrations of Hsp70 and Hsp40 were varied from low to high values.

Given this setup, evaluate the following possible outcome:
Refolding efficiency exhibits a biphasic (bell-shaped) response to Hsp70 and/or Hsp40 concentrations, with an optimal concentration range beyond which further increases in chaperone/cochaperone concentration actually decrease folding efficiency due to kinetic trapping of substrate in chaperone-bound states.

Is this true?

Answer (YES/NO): YES